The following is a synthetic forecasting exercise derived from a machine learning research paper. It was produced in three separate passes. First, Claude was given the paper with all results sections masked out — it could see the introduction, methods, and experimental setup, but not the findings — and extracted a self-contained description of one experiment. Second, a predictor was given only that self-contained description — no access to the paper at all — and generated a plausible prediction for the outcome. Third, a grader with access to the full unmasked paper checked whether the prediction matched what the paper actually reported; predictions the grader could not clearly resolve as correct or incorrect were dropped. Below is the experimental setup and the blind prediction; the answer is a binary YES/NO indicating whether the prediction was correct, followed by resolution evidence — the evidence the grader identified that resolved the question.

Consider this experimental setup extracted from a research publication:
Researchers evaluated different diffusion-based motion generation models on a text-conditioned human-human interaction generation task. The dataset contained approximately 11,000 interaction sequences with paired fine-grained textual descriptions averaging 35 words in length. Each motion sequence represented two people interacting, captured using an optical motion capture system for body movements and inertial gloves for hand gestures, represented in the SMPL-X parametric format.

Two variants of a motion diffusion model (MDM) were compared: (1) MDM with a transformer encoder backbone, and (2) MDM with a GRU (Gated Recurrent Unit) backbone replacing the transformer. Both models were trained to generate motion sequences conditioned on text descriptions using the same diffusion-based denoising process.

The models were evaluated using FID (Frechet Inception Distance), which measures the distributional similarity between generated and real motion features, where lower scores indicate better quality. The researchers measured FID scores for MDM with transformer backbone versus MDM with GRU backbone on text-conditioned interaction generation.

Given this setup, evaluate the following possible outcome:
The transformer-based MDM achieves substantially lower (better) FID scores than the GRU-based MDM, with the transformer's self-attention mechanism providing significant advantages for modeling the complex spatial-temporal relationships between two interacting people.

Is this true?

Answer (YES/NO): YES